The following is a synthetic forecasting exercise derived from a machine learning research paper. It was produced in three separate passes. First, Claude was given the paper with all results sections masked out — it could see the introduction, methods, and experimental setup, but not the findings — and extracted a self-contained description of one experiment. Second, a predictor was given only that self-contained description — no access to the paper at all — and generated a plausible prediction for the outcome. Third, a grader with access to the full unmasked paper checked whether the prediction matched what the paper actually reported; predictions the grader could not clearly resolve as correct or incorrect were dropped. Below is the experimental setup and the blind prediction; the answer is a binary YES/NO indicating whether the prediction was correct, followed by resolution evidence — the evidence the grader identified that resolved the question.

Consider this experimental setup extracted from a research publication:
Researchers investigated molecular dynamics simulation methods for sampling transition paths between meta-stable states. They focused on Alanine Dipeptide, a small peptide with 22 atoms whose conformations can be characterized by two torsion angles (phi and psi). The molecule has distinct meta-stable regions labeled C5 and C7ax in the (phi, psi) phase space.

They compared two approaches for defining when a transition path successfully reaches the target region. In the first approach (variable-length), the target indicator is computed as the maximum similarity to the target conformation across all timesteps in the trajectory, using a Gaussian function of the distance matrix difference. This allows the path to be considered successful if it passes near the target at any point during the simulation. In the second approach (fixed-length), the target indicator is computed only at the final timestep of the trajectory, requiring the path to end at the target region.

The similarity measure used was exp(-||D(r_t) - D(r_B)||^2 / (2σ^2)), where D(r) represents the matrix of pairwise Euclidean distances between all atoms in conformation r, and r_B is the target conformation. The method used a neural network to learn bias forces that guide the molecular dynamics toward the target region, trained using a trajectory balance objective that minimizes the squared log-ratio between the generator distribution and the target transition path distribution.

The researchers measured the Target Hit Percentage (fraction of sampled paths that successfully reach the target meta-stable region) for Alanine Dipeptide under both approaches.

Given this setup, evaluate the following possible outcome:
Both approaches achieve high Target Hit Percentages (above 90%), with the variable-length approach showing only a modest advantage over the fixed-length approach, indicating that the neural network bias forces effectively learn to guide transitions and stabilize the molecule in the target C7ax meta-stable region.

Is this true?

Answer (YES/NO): NO